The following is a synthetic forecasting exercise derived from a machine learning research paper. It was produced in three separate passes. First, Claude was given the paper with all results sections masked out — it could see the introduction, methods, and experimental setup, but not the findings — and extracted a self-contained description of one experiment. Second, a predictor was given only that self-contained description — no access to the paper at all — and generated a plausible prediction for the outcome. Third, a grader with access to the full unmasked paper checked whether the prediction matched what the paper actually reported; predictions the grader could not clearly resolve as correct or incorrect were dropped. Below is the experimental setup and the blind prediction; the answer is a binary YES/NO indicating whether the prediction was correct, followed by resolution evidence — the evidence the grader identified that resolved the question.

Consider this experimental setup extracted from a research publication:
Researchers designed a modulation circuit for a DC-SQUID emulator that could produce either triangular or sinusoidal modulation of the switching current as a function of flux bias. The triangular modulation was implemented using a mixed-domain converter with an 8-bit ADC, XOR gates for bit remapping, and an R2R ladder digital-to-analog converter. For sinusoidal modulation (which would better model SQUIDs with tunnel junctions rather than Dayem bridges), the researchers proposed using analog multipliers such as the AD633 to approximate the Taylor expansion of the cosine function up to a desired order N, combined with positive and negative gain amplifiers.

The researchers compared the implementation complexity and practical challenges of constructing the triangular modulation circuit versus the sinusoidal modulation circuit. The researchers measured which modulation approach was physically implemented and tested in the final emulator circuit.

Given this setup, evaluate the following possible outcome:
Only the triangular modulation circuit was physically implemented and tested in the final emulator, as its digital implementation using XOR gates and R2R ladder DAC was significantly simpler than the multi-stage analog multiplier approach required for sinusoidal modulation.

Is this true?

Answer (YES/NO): NO